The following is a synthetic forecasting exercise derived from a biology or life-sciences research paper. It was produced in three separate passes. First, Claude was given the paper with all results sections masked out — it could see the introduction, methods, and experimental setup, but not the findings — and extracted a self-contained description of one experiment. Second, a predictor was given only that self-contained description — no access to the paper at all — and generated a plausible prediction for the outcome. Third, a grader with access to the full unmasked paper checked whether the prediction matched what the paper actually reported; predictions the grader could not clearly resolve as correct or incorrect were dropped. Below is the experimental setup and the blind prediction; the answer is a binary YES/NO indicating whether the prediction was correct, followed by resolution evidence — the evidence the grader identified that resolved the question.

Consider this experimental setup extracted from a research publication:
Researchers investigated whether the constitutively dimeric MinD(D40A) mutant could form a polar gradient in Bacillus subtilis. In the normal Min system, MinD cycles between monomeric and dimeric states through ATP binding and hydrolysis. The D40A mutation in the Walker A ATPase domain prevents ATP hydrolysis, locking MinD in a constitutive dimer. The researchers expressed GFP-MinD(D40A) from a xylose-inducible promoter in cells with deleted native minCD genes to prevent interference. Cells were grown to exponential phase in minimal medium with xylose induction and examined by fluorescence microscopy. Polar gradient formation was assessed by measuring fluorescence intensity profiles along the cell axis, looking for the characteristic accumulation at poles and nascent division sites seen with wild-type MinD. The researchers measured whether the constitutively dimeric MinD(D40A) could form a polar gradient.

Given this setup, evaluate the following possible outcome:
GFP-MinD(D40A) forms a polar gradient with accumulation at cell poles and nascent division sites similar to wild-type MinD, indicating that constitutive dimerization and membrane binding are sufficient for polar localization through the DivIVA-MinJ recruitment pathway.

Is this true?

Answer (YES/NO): NO